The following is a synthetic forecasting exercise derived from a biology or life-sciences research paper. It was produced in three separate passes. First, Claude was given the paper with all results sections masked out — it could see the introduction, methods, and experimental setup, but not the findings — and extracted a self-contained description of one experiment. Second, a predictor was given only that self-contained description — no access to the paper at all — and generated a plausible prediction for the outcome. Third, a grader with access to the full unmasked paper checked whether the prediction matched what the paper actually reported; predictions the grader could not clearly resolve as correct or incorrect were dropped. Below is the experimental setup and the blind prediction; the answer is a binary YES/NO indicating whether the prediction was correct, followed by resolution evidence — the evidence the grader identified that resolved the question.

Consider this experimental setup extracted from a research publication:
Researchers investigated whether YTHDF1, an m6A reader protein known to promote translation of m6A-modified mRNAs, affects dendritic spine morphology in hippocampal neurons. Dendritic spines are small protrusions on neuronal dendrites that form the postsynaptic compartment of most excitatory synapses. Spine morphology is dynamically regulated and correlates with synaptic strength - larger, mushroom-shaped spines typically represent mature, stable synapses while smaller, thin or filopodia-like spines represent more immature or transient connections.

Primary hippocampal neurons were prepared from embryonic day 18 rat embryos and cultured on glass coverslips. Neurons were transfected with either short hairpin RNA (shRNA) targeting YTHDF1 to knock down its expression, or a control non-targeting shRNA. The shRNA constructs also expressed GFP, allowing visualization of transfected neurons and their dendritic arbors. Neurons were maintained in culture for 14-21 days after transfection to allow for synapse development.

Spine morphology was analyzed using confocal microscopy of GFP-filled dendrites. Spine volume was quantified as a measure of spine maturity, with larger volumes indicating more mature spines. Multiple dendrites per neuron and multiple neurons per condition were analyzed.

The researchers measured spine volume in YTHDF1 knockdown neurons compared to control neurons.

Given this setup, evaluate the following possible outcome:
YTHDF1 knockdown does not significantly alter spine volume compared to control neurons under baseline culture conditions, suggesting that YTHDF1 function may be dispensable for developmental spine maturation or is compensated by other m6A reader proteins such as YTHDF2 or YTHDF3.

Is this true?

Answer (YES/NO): NO